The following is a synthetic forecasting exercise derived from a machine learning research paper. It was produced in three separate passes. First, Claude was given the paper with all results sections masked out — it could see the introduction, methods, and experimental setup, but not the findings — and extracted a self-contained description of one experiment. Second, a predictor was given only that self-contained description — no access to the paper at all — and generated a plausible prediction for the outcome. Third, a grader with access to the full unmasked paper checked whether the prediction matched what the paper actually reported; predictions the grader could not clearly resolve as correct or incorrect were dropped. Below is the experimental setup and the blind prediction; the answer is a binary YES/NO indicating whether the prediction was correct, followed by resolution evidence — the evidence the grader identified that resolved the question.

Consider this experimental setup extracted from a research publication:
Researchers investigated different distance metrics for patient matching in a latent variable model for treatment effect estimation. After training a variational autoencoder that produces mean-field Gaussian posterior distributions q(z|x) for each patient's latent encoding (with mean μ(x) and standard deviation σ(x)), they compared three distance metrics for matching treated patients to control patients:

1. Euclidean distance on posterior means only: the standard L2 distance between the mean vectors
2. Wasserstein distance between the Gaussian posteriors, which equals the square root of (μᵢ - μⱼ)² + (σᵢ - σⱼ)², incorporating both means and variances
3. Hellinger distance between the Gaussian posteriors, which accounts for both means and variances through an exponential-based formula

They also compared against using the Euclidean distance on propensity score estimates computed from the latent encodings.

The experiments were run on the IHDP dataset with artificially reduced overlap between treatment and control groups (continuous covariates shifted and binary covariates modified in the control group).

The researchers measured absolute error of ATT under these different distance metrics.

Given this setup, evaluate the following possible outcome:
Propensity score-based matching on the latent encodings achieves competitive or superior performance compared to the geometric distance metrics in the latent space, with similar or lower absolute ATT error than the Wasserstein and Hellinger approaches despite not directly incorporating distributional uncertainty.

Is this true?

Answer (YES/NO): NO